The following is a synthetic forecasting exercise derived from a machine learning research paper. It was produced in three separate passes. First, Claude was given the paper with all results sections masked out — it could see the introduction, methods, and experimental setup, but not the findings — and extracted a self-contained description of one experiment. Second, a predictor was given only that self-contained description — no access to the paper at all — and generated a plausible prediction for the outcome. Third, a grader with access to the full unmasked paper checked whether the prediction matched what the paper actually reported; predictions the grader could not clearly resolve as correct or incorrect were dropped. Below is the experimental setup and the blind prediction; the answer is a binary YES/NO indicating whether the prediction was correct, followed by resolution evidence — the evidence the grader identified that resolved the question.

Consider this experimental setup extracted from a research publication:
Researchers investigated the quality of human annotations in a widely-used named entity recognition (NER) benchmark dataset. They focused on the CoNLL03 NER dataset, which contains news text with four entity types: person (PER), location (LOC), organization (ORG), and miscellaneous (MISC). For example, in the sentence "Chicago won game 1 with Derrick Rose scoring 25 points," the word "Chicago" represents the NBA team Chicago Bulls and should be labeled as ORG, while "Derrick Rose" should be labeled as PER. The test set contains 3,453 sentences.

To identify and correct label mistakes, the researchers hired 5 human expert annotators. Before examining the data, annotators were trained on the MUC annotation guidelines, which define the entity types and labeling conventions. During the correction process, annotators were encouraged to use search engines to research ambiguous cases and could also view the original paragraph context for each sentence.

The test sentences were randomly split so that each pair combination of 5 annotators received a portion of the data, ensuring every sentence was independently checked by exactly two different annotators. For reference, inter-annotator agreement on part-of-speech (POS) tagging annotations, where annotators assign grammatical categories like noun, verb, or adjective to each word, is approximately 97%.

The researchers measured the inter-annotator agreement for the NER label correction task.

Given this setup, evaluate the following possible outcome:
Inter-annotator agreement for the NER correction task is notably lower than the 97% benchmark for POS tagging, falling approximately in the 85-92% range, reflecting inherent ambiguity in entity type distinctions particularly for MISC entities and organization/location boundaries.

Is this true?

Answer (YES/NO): NO